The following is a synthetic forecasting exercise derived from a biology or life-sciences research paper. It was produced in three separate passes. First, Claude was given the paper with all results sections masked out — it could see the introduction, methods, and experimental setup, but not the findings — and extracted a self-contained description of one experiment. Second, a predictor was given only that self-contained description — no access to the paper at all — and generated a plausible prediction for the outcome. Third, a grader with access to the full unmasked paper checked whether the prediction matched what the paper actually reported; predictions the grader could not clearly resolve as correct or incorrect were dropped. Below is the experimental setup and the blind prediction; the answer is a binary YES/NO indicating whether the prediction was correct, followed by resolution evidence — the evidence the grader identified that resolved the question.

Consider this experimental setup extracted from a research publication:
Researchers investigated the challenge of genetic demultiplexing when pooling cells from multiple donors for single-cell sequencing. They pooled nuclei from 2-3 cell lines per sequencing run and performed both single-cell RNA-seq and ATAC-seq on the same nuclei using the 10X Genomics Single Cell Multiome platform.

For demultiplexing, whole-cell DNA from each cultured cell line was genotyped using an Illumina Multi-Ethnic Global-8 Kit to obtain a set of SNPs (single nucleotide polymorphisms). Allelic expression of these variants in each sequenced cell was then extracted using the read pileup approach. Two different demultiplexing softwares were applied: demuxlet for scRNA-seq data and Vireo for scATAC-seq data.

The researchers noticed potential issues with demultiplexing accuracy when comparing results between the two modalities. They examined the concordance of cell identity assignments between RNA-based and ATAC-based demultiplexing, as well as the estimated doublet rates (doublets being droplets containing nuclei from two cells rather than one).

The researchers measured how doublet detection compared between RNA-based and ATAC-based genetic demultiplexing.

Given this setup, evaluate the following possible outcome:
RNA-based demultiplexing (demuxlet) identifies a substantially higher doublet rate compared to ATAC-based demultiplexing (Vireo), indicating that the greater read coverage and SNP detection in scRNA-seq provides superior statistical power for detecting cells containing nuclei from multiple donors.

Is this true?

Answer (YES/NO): NO